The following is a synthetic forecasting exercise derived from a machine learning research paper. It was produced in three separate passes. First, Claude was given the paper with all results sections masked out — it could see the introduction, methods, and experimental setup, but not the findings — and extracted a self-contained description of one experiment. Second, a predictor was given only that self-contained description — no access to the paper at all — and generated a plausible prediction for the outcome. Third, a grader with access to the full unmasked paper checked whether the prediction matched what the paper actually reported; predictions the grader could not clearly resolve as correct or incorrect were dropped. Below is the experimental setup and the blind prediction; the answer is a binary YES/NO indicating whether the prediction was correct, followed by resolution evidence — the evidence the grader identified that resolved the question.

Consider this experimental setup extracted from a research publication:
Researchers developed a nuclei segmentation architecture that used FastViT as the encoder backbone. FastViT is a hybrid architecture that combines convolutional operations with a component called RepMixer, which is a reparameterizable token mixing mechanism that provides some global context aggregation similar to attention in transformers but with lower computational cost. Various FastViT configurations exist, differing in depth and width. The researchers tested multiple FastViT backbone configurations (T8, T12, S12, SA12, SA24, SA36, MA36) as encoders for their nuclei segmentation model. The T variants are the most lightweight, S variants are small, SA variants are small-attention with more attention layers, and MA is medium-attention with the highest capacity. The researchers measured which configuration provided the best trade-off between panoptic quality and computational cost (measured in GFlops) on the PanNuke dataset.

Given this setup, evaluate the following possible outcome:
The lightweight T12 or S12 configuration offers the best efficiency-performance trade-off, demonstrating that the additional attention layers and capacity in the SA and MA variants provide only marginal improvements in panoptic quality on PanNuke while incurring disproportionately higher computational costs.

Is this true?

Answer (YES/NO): NO